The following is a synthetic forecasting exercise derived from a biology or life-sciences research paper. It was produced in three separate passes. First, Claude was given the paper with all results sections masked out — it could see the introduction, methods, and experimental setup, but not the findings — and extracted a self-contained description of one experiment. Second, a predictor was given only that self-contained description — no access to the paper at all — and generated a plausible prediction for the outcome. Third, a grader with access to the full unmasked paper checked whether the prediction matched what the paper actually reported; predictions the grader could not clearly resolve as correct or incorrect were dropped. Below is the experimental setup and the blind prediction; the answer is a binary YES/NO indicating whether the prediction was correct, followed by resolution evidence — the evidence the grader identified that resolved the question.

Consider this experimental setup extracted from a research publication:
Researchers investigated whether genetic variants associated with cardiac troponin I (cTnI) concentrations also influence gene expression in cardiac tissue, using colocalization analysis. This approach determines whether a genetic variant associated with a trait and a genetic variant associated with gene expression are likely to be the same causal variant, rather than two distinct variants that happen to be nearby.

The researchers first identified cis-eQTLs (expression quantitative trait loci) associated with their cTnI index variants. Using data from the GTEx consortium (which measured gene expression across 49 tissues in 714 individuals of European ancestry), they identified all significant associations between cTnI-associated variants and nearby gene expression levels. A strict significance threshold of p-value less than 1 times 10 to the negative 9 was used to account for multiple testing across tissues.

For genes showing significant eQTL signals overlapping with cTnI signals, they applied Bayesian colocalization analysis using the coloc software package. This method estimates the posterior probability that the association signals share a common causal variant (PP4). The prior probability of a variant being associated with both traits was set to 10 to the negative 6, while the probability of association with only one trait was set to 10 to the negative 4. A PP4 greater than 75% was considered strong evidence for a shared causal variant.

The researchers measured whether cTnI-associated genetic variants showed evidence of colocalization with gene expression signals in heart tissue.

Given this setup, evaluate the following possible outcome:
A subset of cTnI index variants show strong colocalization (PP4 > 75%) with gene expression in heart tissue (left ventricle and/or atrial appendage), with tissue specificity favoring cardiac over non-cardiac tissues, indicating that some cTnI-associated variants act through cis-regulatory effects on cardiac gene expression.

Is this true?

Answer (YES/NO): NO